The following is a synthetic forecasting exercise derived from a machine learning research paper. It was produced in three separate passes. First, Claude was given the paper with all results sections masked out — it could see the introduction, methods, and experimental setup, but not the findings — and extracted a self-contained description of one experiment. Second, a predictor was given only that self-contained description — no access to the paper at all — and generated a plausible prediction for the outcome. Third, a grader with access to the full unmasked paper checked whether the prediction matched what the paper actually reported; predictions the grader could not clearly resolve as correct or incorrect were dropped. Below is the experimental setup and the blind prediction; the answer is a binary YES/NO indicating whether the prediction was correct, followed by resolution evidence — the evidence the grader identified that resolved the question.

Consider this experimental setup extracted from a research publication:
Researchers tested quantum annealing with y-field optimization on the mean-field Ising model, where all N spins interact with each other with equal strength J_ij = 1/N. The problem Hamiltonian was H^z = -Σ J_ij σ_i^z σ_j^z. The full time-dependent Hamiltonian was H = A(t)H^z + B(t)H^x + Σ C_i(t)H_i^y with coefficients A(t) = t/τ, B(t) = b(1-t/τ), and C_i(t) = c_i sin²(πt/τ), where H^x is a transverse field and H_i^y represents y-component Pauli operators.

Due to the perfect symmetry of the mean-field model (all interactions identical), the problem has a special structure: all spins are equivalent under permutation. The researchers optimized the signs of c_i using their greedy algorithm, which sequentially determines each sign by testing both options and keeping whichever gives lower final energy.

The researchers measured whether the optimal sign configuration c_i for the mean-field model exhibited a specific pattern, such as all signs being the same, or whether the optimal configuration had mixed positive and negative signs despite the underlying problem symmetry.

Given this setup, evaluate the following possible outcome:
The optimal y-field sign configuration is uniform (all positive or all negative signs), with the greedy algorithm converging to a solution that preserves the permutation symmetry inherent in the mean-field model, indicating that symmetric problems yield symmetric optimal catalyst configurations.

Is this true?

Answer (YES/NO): YES